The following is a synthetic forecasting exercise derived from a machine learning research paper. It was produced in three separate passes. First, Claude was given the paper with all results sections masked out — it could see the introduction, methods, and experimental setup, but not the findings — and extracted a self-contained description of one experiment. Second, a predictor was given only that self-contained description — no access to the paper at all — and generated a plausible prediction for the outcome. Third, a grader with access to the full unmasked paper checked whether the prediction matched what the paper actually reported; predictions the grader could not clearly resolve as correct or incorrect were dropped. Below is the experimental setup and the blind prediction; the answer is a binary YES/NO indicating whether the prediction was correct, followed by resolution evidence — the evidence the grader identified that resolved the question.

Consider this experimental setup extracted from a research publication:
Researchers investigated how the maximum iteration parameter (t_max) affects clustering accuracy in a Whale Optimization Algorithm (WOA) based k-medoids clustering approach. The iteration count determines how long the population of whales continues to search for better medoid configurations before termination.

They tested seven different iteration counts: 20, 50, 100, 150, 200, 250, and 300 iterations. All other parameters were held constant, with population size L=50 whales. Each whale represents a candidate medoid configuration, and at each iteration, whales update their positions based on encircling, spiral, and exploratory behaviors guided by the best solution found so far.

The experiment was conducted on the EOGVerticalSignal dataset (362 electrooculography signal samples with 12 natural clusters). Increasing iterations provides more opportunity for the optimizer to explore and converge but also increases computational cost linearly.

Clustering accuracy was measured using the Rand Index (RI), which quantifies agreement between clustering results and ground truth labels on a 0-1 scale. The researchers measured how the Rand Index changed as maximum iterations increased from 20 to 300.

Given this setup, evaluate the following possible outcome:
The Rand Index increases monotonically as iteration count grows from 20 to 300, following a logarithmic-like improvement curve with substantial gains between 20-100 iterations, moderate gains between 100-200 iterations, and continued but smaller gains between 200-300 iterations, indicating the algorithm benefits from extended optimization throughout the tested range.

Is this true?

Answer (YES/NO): NO